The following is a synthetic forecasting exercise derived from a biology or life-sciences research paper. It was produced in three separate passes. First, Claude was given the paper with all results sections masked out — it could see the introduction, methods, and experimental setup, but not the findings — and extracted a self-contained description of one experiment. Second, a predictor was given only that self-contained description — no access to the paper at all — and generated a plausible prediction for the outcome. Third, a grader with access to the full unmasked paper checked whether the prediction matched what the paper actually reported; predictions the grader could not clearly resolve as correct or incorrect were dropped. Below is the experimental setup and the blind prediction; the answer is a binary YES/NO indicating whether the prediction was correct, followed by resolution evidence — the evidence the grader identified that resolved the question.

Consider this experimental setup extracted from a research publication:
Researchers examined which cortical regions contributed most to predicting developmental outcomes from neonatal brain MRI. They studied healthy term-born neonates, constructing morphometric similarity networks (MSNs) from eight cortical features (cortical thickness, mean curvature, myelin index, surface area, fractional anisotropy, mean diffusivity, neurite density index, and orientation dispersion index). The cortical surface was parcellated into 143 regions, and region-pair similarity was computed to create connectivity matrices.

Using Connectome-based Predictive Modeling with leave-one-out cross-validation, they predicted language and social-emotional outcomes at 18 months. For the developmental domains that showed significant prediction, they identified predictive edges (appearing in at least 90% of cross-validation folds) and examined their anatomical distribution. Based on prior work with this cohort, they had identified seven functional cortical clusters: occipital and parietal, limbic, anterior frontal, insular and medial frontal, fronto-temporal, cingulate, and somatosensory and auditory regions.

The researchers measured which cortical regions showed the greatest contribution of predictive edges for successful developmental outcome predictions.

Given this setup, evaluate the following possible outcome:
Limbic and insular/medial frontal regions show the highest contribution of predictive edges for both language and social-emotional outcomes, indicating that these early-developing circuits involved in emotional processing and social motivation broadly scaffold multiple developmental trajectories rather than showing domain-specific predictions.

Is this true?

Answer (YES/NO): NO